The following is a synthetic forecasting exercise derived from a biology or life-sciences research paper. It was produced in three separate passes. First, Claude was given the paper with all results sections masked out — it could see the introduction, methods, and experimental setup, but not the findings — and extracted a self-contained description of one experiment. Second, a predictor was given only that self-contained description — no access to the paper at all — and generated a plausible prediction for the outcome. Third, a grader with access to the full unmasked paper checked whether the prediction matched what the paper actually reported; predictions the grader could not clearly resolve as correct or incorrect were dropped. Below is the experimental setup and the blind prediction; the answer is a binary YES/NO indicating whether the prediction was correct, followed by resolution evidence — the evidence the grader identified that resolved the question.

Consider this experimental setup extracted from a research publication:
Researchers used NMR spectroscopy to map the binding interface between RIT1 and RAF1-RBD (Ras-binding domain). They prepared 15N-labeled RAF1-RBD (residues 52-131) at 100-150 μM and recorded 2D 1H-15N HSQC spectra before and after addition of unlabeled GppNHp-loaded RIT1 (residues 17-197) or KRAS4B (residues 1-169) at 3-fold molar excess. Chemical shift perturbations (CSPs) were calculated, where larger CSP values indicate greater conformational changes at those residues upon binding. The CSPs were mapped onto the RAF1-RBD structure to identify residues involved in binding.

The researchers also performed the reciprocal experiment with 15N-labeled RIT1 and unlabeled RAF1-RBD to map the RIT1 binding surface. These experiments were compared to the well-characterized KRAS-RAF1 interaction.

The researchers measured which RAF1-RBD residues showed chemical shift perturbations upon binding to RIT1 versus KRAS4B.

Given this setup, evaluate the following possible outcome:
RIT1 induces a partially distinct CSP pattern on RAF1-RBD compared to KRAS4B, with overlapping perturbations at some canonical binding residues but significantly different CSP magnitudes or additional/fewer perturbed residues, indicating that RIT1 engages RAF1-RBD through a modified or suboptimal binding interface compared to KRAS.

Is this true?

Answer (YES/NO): NO